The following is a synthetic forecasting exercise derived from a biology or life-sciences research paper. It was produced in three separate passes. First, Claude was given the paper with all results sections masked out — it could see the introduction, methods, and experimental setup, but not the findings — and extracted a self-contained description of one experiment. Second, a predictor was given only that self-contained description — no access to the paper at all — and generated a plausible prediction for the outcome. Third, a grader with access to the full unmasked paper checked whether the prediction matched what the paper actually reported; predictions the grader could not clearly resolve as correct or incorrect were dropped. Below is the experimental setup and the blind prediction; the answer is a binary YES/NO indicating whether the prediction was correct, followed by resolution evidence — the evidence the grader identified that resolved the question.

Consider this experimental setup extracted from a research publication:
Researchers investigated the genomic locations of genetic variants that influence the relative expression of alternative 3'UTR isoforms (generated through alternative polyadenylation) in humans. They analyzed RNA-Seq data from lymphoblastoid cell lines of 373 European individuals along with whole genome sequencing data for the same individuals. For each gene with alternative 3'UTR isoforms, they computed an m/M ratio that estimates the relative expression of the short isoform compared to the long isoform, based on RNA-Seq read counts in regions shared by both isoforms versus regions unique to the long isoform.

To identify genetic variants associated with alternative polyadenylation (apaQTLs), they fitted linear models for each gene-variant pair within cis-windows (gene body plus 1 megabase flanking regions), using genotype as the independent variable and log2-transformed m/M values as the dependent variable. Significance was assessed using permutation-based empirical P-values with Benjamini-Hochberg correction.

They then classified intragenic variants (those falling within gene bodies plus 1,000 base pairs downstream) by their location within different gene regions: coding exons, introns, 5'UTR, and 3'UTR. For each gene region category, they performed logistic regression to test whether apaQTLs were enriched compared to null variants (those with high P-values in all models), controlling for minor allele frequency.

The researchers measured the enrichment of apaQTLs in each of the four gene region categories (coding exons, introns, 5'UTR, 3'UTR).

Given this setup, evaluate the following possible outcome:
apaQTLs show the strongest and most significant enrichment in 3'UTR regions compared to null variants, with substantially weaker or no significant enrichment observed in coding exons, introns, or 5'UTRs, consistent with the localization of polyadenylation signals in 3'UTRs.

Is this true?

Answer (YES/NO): NO